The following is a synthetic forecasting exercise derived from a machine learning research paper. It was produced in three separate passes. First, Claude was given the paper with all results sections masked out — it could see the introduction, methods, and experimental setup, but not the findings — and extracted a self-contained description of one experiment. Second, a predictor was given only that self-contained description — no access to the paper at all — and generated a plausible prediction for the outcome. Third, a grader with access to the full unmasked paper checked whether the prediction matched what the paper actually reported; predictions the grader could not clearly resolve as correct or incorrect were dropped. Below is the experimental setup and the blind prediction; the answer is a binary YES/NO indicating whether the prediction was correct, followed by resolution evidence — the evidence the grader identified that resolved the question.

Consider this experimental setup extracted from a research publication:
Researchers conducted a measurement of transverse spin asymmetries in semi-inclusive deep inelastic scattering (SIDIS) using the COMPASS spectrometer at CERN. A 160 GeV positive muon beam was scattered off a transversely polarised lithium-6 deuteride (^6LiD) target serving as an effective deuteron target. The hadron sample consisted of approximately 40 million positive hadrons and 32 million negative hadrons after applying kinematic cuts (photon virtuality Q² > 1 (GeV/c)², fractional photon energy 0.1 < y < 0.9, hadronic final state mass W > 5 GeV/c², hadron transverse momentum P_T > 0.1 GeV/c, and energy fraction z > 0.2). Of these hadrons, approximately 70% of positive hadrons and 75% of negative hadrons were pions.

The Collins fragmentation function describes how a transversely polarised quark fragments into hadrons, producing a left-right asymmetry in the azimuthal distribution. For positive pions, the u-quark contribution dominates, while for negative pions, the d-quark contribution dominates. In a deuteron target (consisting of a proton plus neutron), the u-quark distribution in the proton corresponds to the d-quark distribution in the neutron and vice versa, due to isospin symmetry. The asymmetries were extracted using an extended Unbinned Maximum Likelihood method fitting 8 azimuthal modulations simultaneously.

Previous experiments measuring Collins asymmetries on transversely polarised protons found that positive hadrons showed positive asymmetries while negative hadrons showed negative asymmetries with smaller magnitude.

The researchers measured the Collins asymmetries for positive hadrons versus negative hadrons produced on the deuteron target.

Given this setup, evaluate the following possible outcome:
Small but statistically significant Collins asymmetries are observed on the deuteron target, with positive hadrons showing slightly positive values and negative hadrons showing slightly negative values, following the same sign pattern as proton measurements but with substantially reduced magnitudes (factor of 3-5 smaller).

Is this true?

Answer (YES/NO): NO